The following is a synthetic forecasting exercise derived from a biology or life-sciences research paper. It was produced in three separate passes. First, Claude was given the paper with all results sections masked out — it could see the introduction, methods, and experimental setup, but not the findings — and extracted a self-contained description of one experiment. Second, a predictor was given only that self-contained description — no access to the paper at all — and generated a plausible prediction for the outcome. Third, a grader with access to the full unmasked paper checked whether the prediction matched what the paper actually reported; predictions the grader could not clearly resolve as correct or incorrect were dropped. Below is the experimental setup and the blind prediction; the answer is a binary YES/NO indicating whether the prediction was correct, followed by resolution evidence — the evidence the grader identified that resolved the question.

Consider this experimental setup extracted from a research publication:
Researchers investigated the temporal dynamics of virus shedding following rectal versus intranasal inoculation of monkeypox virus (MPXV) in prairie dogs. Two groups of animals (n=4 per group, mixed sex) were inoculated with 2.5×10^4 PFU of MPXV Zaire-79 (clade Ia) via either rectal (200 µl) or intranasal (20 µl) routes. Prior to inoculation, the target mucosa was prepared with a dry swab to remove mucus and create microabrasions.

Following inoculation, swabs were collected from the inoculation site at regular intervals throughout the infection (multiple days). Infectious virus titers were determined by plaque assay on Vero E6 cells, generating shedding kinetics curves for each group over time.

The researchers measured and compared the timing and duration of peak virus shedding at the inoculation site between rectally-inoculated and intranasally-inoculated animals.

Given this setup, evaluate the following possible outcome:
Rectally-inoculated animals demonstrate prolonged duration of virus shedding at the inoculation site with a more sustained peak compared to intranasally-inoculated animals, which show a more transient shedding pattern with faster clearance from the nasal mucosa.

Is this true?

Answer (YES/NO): NO